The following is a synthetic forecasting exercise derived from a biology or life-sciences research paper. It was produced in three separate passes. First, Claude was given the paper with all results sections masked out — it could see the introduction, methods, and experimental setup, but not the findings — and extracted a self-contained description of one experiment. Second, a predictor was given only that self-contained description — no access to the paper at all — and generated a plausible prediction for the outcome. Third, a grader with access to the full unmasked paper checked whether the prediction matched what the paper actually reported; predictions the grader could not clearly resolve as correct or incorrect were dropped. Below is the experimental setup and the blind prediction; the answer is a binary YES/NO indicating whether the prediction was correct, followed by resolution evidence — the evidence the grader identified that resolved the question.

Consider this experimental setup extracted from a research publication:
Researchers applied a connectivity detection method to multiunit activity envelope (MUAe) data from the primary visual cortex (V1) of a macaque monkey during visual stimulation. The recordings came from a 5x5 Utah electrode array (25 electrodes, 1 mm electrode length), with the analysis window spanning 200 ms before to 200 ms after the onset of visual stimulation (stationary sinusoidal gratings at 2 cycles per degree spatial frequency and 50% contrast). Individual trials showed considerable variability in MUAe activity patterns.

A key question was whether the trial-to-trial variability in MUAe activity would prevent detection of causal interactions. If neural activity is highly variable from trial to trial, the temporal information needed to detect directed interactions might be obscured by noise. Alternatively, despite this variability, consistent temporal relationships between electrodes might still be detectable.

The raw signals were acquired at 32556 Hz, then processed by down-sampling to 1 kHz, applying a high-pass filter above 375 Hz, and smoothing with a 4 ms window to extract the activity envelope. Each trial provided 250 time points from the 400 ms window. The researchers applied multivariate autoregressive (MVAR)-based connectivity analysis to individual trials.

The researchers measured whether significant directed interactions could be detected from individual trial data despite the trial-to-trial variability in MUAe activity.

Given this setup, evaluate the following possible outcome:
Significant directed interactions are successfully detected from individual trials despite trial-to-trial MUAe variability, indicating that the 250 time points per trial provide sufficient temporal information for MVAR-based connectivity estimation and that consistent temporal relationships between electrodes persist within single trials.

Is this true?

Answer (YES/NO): NO